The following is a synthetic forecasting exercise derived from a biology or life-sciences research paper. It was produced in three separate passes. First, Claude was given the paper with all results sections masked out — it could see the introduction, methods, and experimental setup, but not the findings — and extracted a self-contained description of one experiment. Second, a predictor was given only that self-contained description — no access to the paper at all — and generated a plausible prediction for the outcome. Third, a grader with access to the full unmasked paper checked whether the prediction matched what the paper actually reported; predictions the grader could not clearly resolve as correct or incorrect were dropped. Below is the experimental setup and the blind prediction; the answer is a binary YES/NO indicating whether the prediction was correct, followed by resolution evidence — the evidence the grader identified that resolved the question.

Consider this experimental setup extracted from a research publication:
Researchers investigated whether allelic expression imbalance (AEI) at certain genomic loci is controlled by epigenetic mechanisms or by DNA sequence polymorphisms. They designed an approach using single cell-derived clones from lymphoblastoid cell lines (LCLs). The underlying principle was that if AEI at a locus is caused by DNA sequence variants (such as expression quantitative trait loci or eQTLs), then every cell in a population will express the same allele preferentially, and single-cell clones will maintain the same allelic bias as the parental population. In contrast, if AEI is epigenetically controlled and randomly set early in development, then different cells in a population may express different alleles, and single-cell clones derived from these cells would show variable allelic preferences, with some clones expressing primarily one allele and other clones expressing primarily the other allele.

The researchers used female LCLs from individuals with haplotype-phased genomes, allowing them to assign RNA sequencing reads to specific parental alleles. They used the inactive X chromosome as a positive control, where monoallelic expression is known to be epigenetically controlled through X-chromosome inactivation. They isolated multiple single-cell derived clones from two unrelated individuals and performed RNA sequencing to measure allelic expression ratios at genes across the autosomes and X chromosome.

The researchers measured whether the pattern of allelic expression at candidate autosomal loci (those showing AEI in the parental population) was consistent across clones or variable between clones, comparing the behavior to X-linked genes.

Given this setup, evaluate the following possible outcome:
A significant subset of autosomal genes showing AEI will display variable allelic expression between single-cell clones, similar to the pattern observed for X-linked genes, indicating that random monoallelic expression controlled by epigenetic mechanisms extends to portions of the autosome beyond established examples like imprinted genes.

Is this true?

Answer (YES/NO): YES